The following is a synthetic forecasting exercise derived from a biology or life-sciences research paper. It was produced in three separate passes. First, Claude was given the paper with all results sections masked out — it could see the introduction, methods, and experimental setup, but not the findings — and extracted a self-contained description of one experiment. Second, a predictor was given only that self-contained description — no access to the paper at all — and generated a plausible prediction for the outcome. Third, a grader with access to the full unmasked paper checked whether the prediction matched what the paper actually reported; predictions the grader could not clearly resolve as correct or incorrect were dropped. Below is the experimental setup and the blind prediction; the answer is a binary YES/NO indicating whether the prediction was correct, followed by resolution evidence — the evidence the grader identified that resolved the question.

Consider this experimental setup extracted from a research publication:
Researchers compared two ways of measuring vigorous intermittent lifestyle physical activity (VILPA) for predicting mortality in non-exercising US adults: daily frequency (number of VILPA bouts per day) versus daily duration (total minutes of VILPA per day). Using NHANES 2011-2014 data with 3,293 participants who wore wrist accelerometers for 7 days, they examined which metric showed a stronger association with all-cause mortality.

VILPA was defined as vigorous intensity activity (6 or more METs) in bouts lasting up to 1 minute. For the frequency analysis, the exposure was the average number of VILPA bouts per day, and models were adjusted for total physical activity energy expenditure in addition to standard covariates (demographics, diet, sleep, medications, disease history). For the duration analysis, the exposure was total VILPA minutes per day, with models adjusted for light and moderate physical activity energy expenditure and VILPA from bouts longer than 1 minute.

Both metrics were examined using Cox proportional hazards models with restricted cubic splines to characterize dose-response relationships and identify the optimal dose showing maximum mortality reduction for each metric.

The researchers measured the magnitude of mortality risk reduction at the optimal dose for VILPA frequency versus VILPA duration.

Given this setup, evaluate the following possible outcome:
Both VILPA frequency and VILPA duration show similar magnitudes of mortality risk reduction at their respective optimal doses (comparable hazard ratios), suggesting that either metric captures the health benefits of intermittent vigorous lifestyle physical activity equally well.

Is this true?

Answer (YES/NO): YES